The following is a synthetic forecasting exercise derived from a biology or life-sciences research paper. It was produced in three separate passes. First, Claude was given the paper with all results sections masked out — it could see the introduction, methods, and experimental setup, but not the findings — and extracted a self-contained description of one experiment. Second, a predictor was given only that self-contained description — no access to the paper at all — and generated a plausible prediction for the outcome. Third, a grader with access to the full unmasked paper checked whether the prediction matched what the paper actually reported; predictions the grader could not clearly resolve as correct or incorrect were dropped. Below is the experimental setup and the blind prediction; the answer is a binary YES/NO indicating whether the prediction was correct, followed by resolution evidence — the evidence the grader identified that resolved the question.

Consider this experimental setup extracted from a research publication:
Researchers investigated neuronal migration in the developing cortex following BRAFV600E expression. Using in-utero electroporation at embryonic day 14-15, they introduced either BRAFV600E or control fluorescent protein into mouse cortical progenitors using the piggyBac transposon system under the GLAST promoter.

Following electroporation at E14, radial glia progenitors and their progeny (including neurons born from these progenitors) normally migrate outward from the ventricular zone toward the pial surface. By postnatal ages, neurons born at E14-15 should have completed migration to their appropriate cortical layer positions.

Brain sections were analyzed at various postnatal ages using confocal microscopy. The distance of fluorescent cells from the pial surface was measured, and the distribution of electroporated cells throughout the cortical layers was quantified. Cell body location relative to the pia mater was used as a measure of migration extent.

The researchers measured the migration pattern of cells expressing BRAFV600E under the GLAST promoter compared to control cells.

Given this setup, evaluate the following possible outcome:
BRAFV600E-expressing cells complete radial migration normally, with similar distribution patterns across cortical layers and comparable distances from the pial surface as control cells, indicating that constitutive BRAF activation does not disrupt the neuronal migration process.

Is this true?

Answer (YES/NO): NO